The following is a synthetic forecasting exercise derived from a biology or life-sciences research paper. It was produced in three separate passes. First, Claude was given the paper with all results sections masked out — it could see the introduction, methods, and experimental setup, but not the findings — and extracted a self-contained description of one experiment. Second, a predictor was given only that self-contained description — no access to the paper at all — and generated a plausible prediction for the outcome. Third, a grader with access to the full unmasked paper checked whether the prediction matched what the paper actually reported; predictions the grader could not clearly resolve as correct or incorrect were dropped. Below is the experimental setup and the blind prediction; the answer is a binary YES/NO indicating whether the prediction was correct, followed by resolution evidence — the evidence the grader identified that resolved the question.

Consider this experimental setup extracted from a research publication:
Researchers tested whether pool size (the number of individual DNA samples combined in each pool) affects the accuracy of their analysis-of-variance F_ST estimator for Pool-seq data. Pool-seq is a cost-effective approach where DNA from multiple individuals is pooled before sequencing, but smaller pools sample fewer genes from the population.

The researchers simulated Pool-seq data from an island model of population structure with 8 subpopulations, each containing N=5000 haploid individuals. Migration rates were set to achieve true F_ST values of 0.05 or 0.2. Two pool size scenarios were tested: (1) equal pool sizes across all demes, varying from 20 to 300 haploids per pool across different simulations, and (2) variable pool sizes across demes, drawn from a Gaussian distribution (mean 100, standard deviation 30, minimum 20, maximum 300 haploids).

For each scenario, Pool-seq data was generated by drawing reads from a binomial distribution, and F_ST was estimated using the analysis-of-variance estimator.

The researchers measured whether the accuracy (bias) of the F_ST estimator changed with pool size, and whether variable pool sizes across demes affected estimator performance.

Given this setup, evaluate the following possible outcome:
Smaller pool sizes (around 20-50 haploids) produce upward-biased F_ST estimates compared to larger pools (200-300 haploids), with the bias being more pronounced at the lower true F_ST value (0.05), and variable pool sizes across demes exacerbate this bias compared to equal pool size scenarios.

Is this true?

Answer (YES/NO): NO